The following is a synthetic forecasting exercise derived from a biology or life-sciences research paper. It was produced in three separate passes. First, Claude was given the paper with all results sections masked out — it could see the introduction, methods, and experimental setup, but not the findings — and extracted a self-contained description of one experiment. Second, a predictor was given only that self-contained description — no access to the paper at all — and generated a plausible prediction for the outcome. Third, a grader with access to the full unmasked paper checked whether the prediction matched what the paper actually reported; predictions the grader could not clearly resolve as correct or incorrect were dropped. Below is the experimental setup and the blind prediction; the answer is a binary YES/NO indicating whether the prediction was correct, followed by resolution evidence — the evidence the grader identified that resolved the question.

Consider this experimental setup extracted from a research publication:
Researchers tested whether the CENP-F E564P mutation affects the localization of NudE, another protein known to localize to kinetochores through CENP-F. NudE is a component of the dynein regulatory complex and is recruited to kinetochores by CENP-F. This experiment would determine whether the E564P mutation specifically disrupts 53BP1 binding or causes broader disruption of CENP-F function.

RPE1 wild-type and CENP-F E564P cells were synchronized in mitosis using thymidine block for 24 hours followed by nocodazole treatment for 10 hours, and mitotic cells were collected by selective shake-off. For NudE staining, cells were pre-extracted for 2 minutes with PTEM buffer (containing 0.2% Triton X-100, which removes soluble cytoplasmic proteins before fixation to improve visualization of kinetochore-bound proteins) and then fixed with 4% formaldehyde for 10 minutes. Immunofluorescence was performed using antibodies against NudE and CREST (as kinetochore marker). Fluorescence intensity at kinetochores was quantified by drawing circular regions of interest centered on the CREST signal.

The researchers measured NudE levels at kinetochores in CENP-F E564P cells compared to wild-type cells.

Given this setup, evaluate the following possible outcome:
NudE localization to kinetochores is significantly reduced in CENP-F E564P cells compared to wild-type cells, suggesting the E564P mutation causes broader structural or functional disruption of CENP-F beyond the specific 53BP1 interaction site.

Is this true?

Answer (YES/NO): NO